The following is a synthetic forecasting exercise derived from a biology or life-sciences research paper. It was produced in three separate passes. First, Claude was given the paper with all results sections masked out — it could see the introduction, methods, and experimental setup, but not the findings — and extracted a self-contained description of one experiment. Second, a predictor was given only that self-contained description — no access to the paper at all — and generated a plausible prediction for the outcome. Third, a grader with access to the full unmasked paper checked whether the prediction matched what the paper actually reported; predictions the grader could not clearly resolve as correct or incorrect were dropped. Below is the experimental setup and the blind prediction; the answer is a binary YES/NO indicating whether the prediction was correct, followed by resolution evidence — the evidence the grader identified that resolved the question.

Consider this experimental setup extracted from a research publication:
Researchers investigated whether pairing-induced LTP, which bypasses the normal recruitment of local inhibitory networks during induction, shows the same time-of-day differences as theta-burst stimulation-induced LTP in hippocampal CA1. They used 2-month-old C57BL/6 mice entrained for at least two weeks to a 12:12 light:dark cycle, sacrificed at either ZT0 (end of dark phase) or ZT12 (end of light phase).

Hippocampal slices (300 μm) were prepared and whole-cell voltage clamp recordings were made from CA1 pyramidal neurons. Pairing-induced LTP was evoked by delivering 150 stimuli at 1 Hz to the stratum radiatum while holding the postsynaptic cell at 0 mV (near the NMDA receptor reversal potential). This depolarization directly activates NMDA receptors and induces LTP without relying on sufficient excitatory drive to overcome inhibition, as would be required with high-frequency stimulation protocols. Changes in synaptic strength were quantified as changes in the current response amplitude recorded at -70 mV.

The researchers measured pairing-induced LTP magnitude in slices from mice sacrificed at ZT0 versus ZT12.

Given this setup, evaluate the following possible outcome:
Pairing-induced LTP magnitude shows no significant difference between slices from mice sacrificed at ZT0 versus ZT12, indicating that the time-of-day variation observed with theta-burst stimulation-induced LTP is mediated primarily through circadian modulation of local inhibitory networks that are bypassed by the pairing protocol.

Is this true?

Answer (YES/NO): YES